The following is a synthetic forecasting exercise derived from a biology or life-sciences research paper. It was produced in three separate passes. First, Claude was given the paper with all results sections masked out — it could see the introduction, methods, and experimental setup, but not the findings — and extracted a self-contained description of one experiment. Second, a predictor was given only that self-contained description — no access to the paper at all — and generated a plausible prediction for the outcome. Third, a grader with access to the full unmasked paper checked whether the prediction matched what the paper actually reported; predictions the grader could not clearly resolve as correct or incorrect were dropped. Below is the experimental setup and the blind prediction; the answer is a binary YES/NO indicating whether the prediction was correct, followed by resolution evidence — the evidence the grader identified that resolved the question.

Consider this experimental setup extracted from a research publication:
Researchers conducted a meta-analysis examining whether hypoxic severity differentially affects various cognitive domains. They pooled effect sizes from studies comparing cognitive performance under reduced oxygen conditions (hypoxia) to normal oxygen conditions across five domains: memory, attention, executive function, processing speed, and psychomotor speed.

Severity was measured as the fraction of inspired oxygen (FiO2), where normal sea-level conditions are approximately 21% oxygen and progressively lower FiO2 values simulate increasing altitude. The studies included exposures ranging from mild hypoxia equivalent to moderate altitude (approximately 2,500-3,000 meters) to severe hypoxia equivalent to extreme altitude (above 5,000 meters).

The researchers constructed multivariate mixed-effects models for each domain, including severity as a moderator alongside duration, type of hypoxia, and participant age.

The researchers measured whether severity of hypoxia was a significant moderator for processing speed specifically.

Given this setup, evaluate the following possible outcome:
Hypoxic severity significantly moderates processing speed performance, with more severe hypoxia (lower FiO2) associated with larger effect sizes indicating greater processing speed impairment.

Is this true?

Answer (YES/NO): NO